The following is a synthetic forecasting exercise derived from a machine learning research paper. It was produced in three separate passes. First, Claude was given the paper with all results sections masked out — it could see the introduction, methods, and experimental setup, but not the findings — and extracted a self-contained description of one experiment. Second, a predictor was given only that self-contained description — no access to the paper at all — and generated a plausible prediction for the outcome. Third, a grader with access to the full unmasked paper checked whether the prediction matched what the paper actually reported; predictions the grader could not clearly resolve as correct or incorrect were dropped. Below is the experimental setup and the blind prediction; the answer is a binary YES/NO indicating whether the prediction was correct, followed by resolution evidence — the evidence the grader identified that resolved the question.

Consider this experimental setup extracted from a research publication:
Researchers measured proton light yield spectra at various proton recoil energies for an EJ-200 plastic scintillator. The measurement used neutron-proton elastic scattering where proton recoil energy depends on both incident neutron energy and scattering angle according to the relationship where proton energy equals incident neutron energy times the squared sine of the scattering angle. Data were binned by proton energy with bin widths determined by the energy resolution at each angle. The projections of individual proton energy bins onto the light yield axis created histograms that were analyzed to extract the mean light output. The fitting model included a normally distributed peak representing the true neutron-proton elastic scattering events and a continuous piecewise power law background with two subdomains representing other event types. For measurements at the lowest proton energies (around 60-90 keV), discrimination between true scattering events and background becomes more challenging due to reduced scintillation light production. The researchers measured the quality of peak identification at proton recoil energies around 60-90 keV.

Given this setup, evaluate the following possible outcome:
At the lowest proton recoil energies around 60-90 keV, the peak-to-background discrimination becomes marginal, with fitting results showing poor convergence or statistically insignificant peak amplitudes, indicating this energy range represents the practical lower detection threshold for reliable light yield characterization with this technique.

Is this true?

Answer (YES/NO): NO